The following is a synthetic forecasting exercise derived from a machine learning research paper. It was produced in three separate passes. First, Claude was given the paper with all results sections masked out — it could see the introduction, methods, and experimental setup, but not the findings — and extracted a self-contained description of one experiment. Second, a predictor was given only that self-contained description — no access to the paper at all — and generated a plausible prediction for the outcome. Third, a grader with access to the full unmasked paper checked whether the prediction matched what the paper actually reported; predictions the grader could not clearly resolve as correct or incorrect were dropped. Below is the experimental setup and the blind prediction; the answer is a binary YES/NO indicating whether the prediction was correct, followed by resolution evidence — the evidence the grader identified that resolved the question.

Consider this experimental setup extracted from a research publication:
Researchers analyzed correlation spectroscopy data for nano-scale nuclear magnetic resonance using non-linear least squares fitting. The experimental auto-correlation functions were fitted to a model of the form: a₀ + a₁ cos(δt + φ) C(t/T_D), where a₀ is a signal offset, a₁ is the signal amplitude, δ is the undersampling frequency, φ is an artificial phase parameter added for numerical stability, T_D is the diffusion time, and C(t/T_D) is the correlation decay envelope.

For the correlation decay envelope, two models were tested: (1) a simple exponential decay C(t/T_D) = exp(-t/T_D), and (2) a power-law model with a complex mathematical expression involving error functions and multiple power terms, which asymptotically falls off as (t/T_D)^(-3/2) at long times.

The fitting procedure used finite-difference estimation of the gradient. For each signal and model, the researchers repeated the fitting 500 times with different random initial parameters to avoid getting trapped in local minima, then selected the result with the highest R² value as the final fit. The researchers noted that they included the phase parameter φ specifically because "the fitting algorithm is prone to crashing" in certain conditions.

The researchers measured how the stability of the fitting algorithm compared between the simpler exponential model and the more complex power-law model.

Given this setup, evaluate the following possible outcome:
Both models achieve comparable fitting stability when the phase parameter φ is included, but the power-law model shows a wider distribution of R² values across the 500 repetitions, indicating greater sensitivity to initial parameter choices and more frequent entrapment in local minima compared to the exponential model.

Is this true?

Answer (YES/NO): NO